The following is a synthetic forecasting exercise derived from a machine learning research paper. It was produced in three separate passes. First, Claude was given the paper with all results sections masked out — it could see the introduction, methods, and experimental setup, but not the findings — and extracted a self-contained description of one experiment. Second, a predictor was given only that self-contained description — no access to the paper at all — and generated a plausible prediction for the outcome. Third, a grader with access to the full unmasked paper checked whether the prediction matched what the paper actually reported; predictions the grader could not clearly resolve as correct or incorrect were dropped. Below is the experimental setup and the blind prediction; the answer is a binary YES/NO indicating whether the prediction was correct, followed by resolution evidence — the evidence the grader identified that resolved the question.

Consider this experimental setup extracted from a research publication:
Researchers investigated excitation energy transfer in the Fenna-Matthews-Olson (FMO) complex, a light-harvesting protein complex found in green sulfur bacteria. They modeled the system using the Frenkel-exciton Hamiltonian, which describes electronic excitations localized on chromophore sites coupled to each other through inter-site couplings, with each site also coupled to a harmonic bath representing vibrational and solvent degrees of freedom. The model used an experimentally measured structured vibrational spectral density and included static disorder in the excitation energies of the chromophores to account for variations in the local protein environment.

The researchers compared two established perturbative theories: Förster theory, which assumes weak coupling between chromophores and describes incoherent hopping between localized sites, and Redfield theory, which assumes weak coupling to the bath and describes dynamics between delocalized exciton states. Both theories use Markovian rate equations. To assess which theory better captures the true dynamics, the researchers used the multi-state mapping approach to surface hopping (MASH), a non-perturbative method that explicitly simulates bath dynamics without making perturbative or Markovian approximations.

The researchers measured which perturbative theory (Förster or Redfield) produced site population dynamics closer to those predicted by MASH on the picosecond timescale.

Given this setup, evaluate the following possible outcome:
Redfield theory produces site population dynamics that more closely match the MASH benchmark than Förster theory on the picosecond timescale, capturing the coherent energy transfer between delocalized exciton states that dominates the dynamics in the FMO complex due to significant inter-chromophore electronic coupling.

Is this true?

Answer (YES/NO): NO